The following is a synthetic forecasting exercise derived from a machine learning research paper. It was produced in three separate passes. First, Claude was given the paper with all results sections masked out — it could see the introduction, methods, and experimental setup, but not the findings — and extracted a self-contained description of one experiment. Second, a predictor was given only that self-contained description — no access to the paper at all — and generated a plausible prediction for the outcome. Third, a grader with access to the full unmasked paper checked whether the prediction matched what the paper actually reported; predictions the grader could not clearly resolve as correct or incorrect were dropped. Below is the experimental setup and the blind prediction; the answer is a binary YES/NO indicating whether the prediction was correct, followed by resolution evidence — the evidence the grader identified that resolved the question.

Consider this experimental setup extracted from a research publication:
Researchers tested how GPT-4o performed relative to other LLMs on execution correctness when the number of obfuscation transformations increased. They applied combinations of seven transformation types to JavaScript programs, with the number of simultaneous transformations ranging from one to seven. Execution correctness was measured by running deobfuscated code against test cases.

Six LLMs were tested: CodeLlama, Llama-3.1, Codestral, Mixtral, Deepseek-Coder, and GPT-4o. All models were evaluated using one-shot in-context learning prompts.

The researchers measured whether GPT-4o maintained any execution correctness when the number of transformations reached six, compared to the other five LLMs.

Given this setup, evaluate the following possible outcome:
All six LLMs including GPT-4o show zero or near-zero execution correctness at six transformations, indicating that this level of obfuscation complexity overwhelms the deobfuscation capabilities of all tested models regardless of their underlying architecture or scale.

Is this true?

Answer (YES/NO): NO